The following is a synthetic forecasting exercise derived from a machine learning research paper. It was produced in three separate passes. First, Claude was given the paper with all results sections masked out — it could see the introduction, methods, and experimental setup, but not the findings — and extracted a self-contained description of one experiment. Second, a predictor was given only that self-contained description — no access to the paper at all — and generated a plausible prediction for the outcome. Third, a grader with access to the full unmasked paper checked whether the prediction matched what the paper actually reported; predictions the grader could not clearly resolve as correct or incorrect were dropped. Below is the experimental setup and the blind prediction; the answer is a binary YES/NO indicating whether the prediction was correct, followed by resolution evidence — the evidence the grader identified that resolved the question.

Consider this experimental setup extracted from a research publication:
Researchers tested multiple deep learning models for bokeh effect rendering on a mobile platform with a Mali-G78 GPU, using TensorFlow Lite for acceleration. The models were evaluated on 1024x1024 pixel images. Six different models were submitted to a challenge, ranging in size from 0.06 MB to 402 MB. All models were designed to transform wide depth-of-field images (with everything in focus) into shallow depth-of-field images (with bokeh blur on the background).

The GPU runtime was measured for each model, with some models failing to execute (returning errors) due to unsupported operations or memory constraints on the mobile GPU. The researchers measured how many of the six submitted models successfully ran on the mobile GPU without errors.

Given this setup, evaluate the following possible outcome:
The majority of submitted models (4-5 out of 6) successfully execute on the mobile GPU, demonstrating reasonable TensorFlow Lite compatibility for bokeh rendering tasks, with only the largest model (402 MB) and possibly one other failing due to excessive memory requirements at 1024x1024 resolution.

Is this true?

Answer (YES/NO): NO